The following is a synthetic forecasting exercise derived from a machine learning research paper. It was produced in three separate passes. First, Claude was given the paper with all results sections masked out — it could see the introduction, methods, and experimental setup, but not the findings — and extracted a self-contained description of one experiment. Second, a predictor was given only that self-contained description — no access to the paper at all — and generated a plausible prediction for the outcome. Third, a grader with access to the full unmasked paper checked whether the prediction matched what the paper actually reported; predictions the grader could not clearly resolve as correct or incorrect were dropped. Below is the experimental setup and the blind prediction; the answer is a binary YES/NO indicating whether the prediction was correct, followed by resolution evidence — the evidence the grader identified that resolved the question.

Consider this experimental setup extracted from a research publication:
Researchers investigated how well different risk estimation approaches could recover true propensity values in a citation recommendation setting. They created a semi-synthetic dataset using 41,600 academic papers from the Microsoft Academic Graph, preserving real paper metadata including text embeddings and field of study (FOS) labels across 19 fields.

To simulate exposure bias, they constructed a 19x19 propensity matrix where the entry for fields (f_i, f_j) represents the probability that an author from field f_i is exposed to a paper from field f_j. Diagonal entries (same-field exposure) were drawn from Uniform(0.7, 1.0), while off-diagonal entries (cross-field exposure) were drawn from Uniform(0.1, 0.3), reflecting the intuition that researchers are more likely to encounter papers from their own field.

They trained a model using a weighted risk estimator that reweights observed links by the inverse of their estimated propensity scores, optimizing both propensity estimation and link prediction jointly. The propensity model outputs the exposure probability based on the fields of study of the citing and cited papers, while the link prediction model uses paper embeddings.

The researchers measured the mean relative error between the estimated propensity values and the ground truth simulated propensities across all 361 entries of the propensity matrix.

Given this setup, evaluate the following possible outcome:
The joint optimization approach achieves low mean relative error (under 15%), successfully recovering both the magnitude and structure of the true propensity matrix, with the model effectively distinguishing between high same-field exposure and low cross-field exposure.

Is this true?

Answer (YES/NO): NO